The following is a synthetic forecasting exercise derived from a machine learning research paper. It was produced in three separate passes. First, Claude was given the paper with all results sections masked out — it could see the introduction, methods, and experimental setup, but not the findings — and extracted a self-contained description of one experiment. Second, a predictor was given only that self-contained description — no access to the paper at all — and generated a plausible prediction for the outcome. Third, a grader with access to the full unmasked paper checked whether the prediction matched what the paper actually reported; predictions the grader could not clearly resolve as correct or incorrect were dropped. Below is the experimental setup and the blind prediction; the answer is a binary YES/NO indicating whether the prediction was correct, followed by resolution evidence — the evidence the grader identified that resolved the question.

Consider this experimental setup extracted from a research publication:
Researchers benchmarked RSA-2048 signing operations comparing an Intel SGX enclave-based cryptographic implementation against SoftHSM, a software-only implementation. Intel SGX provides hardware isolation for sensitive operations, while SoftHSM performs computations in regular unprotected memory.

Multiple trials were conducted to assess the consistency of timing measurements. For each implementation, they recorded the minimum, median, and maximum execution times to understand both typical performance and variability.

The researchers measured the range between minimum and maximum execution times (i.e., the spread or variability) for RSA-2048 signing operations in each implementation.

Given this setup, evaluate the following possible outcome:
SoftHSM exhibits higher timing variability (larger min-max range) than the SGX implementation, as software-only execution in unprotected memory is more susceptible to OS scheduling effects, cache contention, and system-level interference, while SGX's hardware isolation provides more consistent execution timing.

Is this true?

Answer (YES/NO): YES